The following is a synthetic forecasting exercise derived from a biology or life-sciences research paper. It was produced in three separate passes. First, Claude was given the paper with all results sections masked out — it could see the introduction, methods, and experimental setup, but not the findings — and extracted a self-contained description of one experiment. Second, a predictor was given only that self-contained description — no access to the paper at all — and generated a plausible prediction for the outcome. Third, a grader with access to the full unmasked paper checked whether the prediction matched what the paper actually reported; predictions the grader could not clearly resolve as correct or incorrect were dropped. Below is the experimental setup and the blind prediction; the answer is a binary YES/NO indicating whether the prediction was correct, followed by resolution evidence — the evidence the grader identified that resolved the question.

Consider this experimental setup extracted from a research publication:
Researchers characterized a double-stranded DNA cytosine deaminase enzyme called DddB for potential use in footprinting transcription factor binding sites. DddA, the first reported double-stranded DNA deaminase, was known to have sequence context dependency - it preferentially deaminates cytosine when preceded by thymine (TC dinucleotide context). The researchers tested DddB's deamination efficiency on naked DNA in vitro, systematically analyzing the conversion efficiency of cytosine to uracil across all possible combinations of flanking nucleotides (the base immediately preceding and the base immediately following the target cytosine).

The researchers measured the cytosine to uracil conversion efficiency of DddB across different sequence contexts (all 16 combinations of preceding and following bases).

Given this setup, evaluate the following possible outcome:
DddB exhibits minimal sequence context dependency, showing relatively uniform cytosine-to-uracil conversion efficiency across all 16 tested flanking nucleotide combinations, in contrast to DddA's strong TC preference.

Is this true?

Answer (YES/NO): YES